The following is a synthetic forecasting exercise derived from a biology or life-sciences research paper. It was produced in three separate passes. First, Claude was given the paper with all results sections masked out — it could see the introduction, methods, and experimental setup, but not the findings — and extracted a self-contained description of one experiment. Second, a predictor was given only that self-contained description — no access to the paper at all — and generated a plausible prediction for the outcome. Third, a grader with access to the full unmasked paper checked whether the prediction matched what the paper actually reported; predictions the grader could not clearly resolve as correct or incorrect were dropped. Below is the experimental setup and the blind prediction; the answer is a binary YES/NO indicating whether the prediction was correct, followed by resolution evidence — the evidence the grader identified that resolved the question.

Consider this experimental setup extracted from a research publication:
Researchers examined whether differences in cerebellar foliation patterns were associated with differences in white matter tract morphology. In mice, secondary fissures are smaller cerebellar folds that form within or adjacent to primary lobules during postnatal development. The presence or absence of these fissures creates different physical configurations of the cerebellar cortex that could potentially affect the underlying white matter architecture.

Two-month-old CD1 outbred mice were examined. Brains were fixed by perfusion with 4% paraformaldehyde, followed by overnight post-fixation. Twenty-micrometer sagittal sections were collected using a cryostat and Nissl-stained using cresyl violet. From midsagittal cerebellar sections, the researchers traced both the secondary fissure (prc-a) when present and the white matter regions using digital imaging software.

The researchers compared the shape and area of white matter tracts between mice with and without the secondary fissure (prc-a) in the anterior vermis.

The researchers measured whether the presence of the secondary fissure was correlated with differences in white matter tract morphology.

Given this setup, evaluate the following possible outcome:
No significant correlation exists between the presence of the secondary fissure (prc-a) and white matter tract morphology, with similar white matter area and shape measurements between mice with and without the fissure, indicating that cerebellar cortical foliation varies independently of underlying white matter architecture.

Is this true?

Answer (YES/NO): NO